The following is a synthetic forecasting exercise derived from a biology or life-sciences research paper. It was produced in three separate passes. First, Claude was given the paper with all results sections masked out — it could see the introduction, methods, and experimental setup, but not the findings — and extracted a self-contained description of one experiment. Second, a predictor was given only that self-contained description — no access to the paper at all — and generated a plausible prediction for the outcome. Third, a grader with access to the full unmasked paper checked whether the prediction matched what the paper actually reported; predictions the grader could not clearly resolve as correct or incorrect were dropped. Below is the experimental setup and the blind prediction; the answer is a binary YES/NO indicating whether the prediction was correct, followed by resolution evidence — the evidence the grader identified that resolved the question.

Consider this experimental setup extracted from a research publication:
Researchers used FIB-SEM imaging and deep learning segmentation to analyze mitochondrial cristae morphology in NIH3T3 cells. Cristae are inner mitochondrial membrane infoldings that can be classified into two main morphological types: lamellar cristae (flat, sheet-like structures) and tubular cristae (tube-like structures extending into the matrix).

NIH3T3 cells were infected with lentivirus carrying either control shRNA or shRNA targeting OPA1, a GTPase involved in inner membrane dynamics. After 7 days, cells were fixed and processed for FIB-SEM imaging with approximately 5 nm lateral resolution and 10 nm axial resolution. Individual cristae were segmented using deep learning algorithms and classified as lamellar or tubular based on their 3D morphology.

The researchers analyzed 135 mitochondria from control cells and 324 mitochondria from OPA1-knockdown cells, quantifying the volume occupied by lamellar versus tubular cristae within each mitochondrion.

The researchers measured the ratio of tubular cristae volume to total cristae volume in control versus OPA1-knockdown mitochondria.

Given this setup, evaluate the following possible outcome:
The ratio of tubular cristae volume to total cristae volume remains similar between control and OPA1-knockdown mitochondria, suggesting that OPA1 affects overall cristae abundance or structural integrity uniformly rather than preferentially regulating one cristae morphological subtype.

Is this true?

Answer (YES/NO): NO